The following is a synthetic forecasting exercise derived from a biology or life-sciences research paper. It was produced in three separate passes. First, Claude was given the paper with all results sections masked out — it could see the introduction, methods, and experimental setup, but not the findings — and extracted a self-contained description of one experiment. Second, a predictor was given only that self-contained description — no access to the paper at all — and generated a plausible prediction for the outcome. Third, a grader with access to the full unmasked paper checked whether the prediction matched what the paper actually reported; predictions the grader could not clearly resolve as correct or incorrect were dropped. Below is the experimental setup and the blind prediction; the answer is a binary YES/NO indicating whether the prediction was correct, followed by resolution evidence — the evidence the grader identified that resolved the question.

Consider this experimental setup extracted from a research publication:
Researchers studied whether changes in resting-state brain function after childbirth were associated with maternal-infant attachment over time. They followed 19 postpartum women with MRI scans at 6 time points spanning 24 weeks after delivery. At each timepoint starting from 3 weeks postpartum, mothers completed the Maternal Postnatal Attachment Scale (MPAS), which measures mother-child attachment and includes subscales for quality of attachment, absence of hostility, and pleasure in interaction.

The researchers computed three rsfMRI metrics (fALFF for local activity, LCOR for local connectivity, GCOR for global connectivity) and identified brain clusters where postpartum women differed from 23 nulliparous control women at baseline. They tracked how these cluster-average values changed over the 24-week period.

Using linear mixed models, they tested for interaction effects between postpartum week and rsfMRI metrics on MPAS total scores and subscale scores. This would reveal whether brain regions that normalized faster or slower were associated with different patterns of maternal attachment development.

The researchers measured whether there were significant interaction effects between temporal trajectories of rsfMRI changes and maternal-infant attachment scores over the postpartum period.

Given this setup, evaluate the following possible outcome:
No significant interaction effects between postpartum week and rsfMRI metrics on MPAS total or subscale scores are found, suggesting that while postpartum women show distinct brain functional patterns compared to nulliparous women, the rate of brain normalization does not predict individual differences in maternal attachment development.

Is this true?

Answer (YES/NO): NO